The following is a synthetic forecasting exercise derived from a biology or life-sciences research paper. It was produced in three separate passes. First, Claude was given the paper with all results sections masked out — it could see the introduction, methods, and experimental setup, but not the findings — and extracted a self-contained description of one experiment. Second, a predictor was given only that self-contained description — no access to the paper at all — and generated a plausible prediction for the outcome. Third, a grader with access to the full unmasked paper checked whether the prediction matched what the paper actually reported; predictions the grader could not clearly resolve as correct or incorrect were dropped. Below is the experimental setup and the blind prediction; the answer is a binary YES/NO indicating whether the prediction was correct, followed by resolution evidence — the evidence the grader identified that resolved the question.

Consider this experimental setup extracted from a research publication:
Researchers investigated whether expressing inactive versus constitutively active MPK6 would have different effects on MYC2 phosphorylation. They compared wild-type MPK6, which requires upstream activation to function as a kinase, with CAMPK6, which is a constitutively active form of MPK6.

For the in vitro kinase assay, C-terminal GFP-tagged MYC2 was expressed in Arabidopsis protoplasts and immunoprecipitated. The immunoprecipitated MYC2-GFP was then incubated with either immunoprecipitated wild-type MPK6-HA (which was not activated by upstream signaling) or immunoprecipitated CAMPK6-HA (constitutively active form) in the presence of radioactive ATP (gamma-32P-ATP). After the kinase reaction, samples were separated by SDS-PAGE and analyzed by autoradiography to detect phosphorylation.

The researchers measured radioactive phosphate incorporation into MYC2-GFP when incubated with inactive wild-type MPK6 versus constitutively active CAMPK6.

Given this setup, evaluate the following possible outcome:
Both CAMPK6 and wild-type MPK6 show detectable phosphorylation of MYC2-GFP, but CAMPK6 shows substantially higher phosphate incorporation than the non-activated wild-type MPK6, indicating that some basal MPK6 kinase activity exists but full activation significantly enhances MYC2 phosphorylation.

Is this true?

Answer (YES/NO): NO